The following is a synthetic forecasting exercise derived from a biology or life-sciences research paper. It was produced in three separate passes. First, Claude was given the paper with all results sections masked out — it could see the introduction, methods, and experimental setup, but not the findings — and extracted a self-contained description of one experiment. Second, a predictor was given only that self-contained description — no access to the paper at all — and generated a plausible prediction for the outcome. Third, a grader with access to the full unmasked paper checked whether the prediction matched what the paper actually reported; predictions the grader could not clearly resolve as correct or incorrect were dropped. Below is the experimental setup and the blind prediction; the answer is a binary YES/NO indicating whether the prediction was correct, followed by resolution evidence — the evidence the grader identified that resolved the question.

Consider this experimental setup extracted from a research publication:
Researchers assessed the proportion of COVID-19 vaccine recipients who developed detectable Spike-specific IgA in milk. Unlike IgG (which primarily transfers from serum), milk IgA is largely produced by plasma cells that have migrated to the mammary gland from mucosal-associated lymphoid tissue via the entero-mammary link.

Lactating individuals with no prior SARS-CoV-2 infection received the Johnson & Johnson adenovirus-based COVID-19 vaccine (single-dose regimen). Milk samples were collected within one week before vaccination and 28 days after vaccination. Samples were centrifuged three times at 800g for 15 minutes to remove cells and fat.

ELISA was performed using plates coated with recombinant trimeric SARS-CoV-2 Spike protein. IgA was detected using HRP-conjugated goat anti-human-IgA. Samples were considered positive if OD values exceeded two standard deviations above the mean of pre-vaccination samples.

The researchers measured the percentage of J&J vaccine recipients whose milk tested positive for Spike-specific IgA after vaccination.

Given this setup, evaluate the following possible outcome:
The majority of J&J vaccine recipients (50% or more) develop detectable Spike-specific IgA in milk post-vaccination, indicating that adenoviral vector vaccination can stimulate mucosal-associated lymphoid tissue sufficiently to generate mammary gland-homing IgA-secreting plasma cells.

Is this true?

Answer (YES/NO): NO